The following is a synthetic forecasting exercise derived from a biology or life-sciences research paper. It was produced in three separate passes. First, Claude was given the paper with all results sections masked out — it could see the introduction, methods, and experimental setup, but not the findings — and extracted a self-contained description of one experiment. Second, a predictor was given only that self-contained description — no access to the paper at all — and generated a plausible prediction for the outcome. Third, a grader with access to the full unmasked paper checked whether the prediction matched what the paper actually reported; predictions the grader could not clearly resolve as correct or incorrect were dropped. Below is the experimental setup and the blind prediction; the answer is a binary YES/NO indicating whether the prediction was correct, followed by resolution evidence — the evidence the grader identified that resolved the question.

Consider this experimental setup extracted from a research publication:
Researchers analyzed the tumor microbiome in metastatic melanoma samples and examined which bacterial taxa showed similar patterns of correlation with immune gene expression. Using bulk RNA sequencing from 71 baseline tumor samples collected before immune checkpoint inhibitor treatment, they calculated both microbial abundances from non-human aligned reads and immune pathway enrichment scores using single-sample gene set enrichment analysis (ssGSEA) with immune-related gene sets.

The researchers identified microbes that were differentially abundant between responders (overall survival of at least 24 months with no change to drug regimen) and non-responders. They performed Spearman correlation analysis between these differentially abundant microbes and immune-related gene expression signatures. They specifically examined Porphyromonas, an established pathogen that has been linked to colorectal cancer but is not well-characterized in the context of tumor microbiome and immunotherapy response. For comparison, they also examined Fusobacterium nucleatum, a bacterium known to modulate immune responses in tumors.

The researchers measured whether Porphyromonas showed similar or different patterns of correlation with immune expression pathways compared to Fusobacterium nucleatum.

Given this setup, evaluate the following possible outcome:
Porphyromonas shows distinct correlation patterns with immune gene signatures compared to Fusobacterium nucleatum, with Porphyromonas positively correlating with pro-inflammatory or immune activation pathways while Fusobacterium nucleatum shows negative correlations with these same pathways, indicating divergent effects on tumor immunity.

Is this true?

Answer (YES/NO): NO